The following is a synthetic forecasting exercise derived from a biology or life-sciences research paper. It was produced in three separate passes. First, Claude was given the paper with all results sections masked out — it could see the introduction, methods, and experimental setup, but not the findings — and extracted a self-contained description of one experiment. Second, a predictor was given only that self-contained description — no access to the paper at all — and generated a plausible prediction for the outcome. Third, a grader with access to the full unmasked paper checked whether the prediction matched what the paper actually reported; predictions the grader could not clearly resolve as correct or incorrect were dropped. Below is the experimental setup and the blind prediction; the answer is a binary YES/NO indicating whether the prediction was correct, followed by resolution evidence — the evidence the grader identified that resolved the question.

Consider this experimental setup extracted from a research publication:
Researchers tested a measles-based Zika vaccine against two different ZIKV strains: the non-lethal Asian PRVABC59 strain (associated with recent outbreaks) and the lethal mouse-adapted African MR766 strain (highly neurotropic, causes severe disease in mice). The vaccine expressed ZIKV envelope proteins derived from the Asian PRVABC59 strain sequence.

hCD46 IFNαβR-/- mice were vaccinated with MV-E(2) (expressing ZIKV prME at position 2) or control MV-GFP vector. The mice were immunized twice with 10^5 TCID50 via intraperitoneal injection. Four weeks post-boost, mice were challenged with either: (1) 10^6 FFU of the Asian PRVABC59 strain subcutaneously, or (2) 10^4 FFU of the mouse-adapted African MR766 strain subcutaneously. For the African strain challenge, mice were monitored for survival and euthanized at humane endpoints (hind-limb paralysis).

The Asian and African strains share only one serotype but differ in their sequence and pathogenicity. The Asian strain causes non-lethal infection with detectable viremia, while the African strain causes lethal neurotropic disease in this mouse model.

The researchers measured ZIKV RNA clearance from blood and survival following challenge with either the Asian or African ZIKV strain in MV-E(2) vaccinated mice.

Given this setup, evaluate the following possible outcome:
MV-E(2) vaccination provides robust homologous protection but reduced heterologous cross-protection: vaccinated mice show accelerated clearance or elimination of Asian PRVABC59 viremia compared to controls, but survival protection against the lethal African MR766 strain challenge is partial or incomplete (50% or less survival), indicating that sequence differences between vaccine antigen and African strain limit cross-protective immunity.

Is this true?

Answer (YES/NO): NO